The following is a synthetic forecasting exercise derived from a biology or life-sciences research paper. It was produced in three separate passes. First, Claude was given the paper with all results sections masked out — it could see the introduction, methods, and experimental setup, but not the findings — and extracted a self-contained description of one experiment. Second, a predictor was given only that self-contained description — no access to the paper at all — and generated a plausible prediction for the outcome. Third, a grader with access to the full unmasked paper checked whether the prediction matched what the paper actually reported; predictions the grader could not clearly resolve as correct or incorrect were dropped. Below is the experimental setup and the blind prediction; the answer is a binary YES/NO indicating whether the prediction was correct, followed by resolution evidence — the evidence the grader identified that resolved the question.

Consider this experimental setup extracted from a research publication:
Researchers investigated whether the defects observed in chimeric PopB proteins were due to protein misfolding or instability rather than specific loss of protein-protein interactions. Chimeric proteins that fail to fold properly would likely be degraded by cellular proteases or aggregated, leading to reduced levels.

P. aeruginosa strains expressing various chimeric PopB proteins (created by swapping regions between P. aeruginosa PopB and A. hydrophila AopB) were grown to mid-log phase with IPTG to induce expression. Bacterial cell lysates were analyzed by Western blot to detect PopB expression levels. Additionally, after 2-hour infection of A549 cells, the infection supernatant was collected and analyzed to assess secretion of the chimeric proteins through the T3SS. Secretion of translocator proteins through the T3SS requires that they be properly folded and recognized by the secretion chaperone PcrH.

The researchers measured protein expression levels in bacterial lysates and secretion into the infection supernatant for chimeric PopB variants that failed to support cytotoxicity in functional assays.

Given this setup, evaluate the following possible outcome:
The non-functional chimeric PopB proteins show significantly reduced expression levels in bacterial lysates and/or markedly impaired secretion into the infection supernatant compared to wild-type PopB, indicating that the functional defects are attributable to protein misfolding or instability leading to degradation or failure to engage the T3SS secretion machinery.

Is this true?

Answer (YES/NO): NO